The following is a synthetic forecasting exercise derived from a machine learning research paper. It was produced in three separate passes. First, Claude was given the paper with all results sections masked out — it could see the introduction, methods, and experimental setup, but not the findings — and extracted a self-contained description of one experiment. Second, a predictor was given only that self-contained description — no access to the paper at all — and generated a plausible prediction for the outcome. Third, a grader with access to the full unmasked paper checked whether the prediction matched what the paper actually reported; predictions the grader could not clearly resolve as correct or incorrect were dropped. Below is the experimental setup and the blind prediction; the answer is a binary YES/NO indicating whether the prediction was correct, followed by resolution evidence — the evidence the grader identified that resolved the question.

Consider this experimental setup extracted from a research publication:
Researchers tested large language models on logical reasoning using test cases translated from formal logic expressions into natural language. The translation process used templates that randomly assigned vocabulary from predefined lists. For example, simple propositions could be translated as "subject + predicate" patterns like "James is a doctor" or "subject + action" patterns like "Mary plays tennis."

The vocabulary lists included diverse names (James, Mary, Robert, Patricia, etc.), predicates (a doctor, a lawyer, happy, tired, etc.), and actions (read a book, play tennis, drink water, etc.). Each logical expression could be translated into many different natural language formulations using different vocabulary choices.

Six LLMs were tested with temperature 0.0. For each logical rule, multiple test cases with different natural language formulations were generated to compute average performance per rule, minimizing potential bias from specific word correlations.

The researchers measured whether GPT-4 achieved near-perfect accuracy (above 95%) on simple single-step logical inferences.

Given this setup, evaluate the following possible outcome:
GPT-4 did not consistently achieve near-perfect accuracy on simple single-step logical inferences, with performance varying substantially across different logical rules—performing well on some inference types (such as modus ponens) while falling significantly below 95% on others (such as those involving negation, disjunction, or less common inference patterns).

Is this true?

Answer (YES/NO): YES